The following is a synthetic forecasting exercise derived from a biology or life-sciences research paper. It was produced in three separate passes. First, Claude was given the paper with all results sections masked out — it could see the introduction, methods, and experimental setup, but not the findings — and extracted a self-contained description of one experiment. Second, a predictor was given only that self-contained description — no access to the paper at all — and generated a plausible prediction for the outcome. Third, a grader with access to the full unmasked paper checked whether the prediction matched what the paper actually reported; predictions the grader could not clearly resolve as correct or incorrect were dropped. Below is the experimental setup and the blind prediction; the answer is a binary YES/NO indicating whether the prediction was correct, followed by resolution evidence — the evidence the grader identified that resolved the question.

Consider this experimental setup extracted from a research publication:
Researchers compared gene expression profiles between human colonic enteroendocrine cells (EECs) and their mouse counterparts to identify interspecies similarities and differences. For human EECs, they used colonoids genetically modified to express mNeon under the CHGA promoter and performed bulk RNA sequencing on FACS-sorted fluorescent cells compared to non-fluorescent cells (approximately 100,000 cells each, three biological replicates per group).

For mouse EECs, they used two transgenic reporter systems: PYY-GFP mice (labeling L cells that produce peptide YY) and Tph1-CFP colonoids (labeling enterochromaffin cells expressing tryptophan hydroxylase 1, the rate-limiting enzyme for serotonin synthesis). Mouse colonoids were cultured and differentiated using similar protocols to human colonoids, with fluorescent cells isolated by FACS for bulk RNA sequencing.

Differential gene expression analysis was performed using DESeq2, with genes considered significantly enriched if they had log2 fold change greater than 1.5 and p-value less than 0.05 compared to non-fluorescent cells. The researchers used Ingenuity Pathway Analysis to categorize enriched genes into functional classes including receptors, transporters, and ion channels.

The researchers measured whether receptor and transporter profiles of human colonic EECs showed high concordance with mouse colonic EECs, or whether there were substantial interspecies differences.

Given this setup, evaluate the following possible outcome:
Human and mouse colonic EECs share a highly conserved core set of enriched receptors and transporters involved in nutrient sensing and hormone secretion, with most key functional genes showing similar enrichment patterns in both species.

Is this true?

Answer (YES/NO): NO